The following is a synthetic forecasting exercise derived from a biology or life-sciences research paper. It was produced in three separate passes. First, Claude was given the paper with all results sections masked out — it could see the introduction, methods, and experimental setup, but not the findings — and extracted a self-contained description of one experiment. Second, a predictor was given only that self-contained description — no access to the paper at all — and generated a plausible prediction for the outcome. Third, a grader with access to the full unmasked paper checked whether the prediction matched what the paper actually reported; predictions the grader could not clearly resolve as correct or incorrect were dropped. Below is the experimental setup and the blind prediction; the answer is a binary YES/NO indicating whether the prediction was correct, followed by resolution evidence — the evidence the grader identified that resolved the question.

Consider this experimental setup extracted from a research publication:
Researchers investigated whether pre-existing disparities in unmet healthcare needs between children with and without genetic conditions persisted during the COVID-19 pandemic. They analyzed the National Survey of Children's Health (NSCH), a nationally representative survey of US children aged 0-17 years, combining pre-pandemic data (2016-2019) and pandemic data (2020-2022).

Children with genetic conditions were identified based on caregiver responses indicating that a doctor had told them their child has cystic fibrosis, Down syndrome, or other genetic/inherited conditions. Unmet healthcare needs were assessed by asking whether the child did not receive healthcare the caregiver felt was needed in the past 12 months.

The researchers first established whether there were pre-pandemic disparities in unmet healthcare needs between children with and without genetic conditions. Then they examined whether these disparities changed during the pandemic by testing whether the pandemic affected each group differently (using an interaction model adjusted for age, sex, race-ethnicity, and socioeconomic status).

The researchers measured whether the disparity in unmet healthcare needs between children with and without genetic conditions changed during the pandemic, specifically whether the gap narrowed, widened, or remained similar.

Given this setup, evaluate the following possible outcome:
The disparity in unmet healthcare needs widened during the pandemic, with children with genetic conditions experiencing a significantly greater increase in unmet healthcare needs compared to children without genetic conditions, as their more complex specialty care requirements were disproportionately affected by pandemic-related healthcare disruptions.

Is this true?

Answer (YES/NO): NO